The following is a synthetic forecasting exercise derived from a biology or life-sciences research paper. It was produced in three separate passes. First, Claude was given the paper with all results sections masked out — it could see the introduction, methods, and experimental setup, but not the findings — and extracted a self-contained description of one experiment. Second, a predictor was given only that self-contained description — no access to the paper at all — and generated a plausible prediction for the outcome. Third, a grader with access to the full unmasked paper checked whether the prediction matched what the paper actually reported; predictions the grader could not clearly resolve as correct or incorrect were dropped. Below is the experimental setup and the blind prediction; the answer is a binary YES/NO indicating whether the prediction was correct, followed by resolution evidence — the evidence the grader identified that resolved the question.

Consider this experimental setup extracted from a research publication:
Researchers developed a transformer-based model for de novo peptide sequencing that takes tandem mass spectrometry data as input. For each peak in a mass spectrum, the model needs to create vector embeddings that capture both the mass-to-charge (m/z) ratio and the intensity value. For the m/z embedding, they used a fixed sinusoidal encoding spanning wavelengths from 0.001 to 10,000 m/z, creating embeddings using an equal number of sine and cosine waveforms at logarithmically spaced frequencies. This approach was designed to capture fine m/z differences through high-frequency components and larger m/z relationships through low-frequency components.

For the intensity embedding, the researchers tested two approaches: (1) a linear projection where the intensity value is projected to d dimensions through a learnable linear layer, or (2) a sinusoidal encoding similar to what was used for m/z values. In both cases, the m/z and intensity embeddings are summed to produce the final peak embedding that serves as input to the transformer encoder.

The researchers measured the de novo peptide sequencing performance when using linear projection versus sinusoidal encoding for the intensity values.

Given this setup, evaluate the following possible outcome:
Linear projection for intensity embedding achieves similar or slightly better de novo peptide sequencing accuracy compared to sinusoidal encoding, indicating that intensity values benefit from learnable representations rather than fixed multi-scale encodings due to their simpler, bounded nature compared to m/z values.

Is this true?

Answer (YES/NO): YES